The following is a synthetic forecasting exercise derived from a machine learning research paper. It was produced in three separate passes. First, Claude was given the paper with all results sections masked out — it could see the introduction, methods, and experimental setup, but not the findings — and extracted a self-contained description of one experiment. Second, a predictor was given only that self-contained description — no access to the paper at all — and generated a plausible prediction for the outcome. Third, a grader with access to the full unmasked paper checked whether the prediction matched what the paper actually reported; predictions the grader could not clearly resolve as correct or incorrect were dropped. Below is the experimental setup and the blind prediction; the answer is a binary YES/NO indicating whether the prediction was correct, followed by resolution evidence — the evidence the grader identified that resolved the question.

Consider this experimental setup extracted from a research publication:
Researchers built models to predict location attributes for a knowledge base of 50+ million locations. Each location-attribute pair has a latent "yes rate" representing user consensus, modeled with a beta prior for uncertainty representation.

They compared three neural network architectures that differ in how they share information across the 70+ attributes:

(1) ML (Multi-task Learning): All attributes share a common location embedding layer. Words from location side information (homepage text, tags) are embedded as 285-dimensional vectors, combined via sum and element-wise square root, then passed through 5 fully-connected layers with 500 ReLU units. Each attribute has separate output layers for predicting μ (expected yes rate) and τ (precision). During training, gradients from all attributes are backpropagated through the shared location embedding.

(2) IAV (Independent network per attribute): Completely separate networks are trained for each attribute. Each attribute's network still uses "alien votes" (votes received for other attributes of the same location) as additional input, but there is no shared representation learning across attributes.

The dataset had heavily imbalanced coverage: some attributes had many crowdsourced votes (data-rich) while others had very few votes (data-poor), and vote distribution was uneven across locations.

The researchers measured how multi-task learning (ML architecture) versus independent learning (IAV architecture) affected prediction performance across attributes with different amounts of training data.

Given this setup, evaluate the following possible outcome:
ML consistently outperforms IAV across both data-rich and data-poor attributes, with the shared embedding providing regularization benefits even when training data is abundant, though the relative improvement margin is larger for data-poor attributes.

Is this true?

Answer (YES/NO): NO